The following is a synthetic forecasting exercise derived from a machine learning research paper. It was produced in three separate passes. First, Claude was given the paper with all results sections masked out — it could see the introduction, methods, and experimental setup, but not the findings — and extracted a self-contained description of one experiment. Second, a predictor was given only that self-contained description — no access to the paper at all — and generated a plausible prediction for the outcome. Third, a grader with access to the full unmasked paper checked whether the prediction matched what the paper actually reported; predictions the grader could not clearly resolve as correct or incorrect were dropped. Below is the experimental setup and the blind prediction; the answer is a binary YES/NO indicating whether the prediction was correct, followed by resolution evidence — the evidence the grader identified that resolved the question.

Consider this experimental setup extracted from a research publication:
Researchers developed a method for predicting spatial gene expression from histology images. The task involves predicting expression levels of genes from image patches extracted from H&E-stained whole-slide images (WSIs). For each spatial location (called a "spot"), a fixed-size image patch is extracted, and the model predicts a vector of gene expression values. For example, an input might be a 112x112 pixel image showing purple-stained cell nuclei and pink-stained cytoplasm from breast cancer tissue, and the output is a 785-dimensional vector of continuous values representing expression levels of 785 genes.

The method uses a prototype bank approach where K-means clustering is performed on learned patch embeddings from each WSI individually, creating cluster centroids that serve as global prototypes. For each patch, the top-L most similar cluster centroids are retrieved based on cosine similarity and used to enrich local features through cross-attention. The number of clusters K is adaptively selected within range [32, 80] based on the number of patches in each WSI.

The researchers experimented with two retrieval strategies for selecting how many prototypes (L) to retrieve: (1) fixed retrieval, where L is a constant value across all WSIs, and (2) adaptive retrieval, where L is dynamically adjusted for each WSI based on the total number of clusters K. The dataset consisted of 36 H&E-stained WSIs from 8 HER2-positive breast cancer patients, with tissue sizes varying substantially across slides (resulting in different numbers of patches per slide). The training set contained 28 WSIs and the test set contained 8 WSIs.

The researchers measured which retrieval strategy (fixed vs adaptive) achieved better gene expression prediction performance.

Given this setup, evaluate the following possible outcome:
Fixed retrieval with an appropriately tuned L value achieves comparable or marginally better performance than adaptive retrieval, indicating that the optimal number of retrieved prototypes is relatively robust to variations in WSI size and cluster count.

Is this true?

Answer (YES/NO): NO